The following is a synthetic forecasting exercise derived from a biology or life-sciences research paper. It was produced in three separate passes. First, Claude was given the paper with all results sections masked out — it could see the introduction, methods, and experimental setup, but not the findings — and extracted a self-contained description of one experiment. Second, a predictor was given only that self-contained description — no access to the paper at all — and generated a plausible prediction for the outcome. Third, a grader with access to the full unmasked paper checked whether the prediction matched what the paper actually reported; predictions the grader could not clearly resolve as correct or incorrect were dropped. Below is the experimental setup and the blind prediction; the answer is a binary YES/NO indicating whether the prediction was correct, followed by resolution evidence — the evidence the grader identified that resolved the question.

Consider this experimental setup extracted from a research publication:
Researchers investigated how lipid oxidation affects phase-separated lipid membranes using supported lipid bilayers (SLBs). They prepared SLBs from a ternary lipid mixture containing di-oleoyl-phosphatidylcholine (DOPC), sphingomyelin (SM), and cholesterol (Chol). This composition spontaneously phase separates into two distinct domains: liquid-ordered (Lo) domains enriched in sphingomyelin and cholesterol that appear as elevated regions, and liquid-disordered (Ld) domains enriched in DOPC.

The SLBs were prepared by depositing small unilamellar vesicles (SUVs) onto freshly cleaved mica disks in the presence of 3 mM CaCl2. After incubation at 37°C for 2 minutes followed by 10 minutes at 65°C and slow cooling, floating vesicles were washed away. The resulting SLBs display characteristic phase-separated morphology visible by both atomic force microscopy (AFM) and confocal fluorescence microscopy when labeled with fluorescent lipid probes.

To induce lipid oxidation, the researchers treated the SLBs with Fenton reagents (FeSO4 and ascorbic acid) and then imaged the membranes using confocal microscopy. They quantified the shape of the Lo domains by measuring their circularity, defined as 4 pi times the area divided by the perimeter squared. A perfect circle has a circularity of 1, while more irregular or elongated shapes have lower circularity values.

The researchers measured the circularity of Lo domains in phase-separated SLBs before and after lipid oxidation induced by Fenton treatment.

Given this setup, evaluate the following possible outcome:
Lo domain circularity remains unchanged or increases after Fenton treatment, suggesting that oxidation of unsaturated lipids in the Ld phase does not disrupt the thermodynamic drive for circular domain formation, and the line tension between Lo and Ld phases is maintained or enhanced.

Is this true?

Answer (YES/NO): NO